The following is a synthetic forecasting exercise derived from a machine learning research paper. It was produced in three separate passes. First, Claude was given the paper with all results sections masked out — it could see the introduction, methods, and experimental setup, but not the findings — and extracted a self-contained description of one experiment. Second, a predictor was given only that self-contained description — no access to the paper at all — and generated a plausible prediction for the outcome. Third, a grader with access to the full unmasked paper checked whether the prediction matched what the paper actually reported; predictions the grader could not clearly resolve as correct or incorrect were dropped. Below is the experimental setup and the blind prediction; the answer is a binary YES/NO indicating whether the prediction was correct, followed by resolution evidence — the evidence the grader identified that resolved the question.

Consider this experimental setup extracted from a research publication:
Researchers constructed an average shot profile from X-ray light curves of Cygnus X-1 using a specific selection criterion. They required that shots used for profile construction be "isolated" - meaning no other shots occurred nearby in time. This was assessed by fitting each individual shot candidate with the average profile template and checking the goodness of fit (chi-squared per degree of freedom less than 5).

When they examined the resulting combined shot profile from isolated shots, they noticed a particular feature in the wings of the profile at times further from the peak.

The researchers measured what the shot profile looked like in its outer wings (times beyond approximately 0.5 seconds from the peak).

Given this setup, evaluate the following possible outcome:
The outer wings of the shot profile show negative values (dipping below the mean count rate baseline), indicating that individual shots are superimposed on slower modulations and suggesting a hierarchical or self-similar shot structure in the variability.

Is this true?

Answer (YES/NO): NO